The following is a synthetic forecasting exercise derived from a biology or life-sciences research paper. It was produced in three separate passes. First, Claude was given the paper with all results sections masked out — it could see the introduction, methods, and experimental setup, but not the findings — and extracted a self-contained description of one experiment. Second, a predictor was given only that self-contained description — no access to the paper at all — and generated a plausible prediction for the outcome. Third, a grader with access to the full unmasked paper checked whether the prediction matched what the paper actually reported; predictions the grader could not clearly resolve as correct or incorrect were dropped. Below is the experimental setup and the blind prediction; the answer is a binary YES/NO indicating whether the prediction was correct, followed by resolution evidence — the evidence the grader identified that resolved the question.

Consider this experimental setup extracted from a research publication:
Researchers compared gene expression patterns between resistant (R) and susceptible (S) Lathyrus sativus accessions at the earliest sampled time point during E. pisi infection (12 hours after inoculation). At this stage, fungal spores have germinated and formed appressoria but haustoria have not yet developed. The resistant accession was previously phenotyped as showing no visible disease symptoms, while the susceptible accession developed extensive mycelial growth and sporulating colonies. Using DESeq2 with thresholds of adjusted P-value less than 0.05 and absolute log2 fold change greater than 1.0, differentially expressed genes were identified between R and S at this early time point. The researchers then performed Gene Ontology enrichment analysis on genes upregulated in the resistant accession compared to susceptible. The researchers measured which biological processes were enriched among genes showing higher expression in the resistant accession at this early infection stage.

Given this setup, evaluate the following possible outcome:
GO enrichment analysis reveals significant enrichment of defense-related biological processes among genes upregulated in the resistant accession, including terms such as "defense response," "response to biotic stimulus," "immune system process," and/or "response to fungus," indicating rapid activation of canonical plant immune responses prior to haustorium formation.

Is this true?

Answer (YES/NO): NO